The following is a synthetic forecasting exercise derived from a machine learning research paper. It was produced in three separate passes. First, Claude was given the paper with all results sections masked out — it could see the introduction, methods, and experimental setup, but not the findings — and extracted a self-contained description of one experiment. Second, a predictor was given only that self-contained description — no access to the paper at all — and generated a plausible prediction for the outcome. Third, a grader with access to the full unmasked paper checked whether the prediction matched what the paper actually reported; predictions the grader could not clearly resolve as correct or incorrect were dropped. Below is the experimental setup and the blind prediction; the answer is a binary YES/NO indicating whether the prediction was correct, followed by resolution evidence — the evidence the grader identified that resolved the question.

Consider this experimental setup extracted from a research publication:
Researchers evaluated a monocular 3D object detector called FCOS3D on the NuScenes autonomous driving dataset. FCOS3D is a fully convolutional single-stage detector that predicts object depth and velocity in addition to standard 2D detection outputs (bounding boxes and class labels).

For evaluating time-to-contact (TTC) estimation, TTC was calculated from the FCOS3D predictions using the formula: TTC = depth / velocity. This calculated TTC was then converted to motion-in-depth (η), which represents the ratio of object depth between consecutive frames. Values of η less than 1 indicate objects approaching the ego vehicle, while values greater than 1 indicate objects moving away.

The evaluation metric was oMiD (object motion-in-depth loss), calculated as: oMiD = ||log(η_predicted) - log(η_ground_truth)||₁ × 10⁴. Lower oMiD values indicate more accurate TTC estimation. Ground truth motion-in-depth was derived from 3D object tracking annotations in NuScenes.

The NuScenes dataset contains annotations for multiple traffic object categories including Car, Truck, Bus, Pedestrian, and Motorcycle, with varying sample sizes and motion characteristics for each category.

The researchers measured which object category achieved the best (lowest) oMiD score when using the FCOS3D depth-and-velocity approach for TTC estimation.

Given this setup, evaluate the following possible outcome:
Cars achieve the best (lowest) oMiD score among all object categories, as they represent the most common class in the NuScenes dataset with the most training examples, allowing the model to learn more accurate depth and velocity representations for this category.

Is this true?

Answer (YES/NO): NO